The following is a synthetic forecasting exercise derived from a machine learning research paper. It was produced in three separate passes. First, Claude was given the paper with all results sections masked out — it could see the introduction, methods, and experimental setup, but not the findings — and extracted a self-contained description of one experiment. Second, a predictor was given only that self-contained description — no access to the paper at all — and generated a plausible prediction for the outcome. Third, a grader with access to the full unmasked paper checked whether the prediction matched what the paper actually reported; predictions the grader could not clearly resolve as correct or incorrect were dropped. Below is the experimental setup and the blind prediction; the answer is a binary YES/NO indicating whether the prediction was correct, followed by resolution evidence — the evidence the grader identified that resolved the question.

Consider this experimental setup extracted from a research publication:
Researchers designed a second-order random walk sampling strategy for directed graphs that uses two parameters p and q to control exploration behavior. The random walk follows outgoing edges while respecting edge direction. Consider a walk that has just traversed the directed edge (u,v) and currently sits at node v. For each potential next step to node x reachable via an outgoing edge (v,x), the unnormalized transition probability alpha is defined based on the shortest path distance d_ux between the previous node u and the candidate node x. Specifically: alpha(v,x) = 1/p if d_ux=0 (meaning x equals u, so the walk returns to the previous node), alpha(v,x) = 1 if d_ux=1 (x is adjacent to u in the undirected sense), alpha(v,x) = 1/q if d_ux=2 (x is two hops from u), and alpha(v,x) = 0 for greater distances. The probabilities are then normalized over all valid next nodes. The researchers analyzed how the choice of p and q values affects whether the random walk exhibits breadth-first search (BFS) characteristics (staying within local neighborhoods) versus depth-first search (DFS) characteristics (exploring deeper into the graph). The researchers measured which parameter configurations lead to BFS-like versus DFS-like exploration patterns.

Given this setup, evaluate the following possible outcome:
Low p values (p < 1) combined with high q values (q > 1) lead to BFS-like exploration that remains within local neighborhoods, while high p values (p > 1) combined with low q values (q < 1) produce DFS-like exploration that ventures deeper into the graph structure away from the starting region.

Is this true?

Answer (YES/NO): YES